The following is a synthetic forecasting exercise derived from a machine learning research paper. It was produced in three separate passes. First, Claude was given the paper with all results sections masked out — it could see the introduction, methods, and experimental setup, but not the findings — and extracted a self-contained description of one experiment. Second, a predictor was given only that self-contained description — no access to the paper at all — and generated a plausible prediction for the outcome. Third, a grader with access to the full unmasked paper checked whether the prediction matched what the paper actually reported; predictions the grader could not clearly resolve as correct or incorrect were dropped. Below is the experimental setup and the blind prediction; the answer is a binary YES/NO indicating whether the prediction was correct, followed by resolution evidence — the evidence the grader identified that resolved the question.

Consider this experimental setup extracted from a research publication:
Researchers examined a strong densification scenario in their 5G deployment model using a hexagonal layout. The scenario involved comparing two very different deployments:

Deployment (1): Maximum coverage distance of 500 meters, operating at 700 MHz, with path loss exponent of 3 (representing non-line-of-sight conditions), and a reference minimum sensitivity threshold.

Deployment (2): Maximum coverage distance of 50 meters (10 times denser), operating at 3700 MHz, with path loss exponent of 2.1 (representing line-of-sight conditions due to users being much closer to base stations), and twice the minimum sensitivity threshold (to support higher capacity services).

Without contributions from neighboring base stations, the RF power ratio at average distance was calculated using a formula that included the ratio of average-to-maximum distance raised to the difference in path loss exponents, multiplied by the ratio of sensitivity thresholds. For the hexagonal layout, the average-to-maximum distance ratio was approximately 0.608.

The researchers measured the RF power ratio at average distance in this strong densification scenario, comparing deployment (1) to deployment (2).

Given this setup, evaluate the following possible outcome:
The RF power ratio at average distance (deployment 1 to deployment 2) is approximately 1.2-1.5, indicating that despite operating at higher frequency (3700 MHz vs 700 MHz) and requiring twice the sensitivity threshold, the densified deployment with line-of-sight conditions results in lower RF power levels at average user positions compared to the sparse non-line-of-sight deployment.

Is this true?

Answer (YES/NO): NO